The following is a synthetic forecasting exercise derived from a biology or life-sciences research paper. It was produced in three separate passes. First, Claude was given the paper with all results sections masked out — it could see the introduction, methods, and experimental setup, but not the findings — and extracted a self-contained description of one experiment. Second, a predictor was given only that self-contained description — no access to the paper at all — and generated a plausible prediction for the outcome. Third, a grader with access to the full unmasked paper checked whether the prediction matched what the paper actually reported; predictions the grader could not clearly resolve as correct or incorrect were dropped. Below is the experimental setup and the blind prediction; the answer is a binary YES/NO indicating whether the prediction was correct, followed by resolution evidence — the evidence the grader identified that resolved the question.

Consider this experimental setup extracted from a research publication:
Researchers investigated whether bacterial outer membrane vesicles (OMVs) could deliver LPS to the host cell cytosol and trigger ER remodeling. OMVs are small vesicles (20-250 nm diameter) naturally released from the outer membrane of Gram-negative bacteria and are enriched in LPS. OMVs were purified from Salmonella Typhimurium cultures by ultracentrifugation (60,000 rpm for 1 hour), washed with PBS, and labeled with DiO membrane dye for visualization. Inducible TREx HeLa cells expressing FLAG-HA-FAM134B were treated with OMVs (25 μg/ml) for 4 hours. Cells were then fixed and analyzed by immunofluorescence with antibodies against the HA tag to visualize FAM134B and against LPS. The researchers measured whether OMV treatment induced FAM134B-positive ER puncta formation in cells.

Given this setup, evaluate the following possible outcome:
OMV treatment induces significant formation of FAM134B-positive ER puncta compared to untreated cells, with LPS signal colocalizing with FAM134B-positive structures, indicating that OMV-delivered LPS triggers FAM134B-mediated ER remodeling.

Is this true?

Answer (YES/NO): YES